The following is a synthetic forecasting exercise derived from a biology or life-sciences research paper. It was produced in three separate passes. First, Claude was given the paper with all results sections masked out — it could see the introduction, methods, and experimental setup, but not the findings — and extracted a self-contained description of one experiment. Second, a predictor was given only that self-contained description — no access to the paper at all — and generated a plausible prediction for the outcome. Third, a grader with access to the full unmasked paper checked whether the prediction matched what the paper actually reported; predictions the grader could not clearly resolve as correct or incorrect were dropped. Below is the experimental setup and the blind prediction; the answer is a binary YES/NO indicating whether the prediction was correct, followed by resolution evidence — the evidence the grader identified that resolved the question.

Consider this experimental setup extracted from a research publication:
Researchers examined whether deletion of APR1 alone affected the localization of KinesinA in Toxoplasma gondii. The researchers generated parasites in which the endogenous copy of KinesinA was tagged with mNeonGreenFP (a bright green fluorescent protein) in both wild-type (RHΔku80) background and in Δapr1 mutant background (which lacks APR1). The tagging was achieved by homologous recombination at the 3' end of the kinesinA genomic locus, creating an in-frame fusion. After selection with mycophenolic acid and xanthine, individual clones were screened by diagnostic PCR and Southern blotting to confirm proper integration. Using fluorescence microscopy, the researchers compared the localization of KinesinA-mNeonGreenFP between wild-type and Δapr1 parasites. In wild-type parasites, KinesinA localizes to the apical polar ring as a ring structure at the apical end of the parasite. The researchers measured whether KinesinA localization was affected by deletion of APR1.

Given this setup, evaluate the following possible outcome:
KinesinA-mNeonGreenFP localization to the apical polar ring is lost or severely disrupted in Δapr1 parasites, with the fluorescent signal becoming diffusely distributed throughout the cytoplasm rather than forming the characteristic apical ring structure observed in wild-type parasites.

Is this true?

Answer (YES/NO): NO